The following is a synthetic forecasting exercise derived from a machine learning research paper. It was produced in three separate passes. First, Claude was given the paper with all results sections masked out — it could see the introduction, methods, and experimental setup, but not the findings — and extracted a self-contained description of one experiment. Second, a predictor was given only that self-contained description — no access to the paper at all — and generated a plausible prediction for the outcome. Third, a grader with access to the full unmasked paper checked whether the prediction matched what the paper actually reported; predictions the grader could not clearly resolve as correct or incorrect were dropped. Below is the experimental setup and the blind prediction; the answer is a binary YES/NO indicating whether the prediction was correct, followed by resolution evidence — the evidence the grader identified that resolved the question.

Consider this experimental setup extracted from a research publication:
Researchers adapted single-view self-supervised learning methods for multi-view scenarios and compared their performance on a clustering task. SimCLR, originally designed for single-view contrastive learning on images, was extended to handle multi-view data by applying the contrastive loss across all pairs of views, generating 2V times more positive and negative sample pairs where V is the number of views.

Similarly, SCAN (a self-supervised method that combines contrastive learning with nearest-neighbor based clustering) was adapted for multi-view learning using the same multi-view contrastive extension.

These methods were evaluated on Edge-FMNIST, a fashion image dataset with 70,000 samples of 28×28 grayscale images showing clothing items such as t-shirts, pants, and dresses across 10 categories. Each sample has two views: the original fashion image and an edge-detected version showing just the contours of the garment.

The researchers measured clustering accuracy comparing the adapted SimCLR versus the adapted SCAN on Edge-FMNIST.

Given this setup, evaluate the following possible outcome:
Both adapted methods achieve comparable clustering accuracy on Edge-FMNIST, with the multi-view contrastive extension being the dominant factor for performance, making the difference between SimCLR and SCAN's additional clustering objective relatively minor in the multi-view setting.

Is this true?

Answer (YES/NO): NO